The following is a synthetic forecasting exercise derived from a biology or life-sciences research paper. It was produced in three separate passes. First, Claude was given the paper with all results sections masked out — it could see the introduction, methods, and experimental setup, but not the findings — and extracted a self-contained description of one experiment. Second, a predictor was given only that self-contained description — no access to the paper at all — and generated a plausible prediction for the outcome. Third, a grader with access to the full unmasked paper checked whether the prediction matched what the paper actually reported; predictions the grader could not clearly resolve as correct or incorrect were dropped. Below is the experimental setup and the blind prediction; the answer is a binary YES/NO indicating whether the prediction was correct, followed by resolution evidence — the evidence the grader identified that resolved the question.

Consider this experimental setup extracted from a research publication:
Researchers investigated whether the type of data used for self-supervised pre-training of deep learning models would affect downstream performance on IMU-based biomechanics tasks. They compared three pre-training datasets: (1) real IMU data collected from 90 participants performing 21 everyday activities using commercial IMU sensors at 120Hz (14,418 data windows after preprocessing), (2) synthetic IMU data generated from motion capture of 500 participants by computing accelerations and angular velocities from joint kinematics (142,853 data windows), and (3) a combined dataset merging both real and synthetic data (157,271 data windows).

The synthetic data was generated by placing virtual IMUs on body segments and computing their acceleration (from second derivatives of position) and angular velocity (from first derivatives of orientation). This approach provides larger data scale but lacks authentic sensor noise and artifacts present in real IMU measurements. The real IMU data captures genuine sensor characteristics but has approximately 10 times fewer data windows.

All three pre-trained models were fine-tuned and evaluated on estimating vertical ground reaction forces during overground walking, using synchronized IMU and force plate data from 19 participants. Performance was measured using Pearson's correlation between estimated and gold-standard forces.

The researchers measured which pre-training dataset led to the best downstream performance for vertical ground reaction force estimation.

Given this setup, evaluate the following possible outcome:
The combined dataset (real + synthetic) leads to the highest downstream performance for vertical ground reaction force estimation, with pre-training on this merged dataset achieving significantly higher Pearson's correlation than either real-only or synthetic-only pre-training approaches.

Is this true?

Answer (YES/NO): NO